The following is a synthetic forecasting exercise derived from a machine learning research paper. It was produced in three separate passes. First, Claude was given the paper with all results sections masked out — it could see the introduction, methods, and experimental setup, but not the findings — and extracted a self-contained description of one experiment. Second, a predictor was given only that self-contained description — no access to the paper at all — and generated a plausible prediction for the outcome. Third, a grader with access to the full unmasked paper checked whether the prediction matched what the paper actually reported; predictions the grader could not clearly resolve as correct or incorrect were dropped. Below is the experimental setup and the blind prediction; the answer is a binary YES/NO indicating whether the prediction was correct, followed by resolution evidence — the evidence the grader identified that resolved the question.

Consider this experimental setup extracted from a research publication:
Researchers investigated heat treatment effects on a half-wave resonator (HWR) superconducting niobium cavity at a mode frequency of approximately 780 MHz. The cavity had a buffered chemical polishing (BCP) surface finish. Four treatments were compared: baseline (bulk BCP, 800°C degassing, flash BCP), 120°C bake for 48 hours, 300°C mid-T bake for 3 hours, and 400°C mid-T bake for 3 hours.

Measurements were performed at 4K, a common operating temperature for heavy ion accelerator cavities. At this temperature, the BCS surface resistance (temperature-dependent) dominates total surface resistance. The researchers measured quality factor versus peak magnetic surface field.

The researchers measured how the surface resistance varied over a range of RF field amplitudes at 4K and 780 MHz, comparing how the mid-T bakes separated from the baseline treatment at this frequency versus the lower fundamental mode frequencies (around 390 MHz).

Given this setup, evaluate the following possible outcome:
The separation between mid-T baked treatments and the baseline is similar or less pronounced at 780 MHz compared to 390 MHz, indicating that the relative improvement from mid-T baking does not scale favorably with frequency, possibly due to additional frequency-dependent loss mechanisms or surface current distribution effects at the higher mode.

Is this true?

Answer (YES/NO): NO